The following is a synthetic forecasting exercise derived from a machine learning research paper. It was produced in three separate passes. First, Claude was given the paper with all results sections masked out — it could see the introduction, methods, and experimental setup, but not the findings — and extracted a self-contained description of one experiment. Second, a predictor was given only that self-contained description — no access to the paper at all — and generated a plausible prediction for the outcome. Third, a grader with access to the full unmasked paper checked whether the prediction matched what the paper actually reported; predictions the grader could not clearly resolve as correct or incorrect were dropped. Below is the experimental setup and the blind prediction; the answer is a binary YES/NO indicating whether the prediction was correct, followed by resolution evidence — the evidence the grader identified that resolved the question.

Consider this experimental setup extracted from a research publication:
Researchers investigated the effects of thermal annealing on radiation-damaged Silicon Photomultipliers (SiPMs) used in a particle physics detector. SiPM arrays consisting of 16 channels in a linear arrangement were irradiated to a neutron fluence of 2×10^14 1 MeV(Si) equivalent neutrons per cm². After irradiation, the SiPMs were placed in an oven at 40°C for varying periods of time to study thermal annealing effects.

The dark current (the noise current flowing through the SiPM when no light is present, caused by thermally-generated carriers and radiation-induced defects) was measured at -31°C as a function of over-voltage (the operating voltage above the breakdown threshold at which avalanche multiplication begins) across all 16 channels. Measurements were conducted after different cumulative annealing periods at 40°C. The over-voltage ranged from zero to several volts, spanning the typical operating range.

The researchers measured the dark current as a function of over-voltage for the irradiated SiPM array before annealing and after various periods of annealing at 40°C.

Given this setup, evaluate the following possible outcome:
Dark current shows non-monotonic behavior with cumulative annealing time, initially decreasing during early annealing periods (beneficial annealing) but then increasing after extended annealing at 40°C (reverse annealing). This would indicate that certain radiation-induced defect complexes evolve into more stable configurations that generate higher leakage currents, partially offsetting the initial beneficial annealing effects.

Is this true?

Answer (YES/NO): NO